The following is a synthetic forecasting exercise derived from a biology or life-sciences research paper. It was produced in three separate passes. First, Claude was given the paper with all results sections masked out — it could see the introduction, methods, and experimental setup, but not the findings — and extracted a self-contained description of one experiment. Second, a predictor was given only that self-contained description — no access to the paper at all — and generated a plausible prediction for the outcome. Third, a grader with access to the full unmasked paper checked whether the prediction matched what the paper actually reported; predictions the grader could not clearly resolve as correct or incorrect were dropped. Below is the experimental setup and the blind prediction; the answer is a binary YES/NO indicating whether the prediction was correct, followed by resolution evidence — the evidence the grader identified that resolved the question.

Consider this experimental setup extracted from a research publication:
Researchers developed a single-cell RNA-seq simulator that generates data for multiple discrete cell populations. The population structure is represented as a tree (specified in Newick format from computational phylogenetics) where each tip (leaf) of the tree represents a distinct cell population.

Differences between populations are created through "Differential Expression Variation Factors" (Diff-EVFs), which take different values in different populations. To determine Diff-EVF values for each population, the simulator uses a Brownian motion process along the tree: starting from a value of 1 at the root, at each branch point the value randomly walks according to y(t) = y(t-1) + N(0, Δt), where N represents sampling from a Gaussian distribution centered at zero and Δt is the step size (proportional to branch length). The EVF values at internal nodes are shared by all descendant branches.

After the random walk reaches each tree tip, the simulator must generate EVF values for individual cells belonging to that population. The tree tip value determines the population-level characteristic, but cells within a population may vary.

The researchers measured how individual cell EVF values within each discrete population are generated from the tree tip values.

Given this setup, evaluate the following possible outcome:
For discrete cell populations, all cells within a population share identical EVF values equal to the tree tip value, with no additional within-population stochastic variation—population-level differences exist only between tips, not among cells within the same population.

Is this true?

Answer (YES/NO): NO